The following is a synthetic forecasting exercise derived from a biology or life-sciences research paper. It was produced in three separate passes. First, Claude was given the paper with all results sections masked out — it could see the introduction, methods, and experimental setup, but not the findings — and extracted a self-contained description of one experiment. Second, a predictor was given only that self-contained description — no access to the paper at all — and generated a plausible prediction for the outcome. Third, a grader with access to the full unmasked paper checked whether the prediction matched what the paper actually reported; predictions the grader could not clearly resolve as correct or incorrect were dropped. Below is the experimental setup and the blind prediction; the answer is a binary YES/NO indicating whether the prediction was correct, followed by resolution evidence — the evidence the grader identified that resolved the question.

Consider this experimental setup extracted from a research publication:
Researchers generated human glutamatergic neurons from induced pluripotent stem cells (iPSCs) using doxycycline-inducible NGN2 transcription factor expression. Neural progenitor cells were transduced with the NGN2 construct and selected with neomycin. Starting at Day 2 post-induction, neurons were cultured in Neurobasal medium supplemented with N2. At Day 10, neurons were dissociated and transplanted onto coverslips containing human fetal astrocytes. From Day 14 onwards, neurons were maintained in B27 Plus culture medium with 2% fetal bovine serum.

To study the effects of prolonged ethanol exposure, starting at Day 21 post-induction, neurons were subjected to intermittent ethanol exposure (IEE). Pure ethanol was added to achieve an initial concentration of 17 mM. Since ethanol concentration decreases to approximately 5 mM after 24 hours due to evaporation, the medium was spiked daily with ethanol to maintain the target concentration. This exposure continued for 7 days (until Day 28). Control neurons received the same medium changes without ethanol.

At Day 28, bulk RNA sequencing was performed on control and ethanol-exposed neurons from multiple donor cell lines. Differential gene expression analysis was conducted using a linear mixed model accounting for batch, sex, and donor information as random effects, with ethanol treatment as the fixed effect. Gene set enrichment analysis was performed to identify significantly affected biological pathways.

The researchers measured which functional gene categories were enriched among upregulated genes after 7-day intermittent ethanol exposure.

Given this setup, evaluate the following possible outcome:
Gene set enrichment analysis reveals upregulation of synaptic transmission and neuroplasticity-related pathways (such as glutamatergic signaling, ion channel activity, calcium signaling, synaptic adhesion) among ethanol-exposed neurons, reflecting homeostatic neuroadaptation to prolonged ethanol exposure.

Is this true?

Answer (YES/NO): NO